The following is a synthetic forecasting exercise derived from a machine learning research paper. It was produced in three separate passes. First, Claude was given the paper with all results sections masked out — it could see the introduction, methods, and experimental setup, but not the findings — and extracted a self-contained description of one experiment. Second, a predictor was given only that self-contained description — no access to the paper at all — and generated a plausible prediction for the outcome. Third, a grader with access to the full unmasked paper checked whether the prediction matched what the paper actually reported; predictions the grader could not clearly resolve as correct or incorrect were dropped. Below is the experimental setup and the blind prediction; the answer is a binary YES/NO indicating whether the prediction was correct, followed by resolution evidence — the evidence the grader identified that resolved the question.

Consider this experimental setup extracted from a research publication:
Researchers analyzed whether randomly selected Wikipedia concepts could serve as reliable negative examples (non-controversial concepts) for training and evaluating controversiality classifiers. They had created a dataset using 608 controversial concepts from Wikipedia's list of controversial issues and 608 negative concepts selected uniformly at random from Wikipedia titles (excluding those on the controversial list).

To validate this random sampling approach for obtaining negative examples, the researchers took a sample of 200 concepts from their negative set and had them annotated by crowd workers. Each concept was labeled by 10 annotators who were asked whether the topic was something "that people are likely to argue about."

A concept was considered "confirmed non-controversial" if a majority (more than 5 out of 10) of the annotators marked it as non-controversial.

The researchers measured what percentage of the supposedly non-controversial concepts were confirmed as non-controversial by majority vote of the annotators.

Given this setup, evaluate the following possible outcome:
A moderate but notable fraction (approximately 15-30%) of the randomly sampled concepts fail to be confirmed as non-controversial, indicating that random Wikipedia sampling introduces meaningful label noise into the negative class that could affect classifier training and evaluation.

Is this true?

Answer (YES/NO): NO